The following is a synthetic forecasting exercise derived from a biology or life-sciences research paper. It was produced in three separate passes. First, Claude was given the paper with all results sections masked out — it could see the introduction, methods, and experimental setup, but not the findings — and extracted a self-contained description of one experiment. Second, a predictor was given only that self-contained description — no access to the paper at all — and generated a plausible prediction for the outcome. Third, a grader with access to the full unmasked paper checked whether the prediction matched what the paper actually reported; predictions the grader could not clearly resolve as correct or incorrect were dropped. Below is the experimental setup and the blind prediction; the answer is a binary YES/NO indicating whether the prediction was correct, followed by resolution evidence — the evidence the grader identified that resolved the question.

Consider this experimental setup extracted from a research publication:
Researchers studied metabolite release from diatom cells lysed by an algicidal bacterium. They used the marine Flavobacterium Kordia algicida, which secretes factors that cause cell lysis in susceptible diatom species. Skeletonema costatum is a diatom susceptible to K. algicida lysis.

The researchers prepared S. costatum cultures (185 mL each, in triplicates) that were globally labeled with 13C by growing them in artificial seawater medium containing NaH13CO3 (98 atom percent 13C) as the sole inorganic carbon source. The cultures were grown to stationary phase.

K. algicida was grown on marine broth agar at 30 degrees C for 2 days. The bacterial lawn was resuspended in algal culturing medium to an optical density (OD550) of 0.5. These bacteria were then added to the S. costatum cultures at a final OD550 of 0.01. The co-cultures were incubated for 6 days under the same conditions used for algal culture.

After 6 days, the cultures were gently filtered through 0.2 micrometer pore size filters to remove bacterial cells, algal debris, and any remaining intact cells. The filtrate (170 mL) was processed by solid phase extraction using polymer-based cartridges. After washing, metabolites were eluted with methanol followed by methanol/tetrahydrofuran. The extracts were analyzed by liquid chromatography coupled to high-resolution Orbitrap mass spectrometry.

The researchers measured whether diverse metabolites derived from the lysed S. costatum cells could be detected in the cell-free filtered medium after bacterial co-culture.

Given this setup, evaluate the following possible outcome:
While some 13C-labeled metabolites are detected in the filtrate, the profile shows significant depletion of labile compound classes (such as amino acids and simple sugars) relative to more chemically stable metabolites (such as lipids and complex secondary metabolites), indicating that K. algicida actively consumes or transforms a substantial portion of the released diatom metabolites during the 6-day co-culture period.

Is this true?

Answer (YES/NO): NO